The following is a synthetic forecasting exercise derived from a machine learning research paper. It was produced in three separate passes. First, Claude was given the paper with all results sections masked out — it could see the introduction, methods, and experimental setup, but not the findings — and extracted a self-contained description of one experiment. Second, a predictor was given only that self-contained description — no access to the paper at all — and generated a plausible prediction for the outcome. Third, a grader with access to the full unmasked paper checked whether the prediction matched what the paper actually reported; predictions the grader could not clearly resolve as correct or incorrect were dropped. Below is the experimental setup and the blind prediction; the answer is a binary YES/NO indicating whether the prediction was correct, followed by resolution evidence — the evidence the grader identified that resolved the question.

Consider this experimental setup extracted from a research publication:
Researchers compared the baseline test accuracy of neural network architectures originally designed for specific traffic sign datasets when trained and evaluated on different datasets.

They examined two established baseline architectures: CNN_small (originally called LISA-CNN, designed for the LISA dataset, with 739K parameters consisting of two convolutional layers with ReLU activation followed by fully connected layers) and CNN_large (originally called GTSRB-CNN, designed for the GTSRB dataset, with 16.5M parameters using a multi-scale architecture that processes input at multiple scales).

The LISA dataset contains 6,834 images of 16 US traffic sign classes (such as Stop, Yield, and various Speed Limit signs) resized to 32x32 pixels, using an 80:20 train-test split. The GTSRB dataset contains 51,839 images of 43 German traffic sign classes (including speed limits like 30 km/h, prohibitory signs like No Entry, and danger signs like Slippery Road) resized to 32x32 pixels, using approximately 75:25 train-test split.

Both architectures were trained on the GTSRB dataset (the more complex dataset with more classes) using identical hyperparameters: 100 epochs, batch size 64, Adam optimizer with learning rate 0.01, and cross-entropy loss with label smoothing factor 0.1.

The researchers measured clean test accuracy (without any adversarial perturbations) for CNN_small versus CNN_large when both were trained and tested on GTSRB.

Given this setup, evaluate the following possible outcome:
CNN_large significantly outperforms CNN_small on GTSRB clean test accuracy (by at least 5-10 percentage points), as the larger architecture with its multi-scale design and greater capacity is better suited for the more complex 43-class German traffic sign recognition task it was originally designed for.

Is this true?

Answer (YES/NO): NO